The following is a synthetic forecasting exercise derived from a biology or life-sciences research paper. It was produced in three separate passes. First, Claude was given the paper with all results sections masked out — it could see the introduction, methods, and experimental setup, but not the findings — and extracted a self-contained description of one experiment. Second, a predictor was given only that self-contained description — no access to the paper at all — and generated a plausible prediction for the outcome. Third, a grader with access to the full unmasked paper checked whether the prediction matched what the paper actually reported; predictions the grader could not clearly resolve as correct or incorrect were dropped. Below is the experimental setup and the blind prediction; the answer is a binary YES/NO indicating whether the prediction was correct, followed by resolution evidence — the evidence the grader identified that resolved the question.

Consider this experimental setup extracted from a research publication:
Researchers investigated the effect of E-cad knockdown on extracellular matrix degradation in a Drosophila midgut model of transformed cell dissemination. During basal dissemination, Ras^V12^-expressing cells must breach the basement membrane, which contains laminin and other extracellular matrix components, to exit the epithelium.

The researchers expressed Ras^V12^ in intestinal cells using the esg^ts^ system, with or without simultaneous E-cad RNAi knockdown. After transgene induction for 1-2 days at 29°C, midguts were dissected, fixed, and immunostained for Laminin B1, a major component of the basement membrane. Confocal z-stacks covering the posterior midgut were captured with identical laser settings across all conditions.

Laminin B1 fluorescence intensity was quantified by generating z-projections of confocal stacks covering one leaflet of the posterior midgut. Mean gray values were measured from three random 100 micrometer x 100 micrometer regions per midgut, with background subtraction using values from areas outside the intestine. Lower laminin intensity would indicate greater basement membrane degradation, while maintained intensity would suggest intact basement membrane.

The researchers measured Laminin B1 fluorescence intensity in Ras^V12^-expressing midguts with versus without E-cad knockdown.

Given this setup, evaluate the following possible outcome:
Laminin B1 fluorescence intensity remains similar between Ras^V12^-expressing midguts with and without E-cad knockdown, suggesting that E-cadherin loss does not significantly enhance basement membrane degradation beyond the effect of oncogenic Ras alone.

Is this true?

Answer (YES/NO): NO